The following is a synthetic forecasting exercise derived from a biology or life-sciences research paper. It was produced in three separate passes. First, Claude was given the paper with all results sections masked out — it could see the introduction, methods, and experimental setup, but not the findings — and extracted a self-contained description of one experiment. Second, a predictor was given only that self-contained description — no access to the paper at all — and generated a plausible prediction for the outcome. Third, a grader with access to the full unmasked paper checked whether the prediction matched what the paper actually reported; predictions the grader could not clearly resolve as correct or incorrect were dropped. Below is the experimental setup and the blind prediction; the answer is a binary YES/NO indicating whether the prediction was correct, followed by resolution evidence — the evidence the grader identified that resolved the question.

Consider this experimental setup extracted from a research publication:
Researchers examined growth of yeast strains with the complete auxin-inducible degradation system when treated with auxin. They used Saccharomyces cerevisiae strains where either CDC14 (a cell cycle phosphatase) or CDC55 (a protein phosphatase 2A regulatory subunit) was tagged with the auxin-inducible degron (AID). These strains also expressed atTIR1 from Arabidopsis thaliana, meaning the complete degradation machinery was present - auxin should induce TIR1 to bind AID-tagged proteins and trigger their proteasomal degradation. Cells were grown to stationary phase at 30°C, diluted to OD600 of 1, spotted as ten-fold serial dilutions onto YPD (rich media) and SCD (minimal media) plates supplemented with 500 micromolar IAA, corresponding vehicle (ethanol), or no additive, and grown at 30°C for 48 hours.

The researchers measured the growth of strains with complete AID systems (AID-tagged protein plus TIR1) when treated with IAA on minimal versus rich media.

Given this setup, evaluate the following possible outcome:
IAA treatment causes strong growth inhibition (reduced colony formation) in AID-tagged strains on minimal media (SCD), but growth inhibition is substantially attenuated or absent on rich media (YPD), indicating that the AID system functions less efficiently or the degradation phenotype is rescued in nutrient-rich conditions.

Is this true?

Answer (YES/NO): NO